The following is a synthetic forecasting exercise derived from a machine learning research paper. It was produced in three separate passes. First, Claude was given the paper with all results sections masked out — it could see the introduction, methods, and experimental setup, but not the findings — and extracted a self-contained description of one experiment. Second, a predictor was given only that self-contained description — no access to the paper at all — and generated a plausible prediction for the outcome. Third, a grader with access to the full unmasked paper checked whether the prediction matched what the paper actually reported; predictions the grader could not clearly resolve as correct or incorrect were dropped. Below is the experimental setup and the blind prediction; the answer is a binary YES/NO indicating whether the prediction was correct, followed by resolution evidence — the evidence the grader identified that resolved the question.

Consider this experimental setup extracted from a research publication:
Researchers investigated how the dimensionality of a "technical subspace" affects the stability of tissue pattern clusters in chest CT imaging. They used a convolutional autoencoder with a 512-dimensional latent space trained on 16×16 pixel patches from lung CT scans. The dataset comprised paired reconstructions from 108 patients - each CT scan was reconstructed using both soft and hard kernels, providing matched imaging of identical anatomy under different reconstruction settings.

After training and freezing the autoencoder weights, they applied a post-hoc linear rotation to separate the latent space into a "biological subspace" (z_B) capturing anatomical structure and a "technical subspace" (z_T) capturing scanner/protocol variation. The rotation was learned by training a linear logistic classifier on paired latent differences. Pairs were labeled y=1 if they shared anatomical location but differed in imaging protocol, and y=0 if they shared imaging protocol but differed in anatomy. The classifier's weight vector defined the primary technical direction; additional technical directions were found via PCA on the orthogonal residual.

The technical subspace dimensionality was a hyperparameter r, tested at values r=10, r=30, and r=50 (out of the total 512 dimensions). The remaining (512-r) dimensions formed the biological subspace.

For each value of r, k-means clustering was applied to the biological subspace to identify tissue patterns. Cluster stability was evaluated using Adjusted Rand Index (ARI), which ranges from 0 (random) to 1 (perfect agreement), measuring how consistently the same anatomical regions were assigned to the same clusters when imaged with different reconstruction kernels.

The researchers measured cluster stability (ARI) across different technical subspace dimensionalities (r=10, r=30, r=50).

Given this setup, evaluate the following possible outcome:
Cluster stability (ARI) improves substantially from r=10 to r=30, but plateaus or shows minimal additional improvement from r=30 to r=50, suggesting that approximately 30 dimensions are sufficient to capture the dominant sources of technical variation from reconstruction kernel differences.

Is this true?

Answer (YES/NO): NO